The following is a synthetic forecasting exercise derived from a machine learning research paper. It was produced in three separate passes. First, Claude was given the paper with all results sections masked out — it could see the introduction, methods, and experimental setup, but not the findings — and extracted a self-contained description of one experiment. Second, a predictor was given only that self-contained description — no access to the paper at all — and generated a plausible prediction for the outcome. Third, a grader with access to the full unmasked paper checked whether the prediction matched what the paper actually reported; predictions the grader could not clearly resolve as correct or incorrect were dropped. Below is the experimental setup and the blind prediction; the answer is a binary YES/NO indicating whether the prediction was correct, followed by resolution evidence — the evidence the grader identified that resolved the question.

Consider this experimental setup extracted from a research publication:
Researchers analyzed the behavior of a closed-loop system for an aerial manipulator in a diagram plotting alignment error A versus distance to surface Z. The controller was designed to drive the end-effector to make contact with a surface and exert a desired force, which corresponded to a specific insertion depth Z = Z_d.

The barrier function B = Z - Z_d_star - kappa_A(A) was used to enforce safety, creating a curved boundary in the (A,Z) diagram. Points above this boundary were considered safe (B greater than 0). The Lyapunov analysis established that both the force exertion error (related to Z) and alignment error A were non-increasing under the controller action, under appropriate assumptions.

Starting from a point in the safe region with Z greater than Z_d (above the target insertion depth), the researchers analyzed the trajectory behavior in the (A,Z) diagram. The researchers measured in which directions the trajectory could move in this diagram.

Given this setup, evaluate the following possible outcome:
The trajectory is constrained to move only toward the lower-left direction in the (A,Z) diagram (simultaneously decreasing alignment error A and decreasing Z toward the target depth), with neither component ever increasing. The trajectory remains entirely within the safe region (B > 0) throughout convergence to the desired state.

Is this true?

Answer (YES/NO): NO